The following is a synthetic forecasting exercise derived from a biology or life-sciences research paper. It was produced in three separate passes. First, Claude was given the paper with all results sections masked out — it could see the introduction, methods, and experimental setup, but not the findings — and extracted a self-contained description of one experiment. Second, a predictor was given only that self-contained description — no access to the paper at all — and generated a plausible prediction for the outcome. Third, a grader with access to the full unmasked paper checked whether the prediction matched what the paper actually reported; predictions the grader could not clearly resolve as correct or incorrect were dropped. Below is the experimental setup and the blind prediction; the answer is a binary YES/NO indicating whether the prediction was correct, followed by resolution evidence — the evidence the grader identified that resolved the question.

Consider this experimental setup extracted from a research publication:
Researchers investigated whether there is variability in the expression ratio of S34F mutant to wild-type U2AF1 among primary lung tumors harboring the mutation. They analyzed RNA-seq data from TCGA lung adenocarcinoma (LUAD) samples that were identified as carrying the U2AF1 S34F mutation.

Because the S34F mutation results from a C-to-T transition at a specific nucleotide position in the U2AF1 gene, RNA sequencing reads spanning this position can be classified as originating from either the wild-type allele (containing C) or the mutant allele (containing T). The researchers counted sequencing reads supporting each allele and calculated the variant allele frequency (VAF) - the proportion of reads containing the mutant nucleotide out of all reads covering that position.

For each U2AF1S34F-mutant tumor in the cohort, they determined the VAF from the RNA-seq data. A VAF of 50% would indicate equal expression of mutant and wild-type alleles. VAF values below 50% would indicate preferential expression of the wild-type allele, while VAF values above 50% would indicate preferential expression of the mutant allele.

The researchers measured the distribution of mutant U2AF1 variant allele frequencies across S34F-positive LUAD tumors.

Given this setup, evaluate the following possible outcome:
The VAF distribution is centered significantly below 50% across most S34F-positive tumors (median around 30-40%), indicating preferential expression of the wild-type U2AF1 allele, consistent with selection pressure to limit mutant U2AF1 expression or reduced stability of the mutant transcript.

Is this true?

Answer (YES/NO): YES